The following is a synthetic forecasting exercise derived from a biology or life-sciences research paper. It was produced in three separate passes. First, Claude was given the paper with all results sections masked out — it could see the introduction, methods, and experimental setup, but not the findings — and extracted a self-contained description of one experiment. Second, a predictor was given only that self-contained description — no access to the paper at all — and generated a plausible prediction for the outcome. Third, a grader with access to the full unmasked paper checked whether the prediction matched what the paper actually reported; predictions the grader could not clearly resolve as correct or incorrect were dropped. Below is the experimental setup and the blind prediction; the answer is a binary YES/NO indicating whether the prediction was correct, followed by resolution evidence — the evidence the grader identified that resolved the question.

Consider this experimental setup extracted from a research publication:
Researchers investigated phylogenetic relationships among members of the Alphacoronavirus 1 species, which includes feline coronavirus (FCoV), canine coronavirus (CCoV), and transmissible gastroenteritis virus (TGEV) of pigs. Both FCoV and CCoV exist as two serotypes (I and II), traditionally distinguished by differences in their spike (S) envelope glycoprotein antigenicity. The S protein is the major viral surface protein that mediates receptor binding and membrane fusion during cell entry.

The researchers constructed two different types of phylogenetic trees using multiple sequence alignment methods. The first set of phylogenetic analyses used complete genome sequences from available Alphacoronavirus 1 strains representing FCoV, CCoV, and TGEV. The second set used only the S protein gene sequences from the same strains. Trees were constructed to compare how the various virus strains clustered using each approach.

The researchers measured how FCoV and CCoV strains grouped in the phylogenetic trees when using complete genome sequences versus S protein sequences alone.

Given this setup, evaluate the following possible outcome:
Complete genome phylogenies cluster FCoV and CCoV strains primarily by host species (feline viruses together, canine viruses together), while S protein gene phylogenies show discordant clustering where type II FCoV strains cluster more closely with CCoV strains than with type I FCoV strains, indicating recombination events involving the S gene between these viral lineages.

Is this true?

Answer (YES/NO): YES